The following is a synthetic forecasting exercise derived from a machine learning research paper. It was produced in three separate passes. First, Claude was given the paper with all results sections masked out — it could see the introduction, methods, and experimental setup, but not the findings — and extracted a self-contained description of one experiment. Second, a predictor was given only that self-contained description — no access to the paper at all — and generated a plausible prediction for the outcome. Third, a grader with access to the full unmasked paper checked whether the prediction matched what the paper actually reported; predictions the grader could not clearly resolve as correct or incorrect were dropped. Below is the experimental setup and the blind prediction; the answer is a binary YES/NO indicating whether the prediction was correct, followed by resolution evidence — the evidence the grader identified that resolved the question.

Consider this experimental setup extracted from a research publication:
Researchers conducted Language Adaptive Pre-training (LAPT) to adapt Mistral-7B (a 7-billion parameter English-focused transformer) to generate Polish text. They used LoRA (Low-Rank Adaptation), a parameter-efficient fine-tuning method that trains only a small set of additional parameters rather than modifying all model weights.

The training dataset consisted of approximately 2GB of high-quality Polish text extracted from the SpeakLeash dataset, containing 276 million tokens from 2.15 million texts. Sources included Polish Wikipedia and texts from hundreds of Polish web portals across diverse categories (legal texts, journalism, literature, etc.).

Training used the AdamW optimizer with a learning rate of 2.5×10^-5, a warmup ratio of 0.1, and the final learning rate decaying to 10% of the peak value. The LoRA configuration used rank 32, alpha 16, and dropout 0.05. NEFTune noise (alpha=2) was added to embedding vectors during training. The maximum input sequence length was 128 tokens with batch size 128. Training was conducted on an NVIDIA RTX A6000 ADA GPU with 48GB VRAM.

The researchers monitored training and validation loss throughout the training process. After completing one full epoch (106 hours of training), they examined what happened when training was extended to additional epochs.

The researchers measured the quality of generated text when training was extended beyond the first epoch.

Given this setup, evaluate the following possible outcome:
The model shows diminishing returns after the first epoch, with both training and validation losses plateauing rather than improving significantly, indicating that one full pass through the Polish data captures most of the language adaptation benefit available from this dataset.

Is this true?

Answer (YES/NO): NO